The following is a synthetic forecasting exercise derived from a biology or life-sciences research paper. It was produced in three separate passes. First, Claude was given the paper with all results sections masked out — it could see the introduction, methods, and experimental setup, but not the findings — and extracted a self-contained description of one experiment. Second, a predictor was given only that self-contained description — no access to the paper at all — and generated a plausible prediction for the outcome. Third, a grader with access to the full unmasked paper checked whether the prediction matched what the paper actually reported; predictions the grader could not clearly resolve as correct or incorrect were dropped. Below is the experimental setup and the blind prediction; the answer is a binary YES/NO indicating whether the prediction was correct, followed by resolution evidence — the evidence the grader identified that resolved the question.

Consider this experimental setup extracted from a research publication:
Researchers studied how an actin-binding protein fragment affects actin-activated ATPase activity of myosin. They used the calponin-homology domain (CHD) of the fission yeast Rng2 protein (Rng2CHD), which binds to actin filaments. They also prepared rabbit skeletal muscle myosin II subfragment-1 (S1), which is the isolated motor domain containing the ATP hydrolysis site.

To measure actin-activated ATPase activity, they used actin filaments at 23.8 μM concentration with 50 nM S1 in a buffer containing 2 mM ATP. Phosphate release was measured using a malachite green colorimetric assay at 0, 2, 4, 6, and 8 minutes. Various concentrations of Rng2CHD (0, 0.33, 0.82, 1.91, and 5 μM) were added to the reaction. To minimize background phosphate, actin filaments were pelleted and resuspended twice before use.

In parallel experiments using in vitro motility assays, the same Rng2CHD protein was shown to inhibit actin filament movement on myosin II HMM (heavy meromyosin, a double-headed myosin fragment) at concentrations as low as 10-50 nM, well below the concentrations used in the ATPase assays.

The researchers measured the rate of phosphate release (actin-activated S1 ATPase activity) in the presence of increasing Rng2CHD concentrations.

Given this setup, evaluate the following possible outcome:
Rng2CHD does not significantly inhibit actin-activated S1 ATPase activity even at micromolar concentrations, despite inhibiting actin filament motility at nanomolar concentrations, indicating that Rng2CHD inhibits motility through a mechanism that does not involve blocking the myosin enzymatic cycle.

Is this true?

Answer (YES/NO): NO